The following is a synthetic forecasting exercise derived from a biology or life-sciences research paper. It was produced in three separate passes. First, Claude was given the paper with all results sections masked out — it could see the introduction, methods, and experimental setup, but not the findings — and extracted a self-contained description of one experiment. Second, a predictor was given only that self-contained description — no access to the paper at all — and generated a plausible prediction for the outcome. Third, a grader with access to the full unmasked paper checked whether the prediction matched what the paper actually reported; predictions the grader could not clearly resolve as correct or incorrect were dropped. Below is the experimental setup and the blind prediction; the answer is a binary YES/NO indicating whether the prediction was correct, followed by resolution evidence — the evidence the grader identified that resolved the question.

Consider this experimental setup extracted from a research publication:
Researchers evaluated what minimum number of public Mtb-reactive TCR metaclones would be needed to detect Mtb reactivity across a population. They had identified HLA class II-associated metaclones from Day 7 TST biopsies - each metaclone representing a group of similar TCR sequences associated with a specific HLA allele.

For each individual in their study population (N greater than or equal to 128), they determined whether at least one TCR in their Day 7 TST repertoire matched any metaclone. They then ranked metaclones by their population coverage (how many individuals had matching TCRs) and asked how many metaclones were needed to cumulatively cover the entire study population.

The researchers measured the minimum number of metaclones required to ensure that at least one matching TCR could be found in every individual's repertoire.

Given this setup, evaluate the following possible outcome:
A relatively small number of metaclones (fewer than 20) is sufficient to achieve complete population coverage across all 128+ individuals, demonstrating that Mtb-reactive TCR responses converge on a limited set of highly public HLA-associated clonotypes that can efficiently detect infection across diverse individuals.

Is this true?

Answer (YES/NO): YES